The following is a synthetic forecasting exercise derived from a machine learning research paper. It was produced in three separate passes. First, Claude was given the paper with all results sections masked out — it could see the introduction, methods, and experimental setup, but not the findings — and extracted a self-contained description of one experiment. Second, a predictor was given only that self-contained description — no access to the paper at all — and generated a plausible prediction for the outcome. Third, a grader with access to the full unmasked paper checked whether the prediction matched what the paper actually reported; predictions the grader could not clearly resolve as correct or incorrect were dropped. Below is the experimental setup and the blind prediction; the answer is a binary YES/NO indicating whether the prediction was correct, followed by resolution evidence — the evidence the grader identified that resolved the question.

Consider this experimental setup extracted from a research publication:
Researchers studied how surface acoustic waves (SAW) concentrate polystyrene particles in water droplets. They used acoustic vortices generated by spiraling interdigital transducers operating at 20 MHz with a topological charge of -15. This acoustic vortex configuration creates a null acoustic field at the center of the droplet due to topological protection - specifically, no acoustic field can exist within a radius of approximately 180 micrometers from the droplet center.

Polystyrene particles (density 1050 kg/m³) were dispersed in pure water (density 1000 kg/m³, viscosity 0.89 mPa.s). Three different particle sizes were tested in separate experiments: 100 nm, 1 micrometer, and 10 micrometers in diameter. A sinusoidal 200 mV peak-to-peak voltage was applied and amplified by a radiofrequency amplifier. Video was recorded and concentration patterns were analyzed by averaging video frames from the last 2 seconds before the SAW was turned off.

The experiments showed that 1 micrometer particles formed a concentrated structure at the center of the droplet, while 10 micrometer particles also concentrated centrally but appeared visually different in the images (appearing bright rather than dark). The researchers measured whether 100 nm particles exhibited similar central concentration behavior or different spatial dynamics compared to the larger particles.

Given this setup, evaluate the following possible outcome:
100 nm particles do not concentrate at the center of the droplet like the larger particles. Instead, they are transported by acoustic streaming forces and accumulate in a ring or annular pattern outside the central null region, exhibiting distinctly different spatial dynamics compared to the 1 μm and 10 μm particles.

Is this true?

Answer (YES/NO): NO